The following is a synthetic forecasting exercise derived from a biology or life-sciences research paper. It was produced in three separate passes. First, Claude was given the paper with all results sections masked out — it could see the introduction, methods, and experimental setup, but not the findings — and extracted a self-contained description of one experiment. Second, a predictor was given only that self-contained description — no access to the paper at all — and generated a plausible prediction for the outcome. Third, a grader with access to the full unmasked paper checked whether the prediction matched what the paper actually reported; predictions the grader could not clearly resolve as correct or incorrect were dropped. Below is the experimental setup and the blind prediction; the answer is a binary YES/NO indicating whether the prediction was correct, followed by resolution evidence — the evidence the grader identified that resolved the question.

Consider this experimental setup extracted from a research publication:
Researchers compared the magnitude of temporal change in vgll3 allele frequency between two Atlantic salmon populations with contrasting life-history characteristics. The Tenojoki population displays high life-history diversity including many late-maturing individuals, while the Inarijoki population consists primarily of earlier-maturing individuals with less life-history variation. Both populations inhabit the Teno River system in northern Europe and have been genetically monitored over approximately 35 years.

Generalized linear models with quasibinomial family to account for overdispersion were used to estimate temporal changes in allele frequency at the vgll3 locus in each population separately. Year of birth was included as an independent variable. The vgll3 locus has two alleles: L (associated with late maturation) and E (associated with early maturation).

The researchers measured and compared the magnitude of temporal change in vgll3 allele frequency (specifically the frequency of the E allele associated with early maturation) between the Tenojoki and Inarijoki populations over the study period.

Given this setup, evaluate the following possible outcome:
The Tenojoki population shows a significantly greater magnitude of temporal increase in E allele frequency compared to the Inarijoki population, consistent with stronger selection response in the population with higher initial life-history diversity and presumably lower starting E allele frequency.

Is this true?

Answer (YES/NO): YES